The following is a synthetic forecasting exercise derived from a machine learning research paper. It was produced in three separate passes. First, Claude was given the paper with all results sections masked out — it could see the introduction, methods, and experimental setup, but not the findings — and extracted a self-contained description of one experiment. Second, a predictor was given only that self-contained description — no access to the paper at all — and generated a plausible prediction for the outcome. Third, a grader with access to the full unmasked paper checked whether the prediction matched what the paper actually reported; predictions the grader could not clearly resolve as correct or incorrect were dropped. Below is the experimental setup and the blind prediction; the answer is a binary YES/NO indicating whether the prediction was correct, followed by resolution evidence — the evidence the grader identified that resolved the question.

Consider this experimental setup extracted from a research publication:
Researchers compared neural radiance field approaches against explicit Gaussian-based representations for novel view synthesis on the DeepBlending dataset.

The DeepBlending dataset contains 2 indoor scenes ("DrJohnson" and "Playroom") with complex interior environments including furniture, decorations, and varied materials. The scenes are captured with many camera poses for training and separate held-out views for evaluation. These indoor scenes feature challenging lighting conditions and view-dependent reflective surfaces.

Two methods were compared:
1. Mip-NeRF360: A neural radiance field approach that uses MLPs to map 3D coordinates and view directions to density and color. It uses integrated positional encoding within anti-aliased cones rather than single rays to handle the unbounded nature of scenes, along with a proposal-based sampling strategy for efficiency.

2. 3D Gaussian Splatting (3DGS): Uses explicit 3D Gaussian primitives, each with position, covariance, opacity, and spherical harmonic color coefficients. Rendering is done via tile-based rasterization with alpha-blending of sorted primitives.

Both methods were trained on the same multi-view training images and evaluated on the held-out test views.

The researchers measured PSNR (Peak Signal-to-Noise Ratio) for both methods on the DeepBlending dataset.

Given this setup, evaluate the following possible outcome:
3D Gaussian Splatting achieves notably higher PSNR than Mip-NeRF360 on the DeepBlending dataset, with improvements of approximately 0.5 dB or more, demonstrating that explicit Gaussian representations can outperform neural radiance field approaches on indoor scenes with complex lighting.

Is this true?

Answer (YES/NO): NO